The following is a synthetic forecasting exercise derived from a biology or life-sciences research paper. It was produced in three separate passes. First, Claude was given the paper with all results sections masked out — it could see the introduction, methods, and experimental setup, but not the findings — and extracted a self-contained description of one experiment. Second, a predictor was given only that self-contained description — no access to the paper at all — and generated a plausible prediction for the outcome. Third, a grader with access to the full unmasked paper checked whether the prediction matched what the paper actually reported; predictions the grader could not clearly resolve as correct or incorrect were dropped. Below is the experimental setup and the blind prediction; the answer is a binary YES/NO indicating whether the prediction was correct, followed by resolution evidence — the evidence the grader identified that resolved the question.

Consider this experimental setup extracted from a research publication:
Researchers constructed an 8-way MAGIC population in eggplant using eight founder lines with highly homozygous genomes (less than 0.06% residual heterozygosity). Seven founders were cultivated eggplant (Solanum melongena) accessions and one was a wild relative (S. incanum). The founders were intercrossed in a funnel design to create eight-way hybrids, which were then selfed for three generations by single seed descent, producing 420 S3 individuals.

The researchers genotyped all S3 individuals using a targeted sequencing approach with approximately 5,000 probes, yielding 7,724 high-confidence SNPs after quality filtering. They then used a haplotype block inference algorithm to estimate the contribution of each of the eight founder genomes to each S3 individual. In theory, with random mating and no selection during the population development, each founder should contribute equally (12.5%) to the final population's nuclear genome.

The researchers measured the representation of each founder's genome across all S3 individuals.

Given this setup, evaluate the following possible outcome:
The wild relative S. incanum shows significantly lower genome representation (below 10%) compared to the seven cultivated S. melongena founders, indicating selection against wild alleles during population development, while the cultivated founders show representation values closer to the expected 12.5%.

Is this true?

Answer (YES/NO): NO